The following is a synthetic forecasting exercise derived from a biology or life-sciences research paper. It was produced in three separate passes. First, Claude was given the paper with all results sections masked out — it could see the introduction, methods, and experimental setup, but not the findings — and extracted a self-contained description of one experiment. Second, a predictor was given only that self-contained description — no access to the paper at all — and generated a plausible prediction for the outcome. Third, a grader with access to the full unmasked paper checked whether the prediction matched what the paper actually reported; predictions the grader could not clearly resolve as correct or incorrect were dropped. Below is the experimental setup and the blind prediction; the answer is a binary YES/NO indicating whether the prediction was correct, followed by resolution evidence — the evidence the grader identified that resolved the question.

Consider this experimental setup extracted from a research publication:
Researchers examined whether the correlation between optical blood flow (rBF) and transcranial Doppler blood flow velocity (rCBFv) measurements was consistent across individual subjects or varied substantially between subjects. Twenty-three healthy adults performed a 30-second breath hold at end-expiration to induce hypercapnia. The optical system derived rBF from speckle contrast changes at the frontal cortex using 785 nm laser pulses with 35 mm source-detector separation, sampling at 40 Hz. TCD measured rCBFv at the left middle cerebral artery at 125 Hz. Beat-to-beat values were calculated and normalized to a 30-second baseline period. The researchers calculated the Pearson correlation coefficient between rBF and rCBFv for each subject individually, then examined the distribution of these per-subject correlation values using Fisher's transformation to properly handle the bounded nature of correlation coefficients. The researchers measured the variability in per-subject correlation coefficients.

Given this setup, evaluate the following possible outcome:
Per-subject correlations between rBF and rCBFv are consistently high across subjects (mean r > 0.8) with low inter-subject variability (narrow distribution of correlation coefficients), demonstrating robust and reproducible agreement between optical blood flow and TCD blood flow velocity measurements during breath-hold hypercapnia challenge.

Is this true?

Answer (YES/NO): NO